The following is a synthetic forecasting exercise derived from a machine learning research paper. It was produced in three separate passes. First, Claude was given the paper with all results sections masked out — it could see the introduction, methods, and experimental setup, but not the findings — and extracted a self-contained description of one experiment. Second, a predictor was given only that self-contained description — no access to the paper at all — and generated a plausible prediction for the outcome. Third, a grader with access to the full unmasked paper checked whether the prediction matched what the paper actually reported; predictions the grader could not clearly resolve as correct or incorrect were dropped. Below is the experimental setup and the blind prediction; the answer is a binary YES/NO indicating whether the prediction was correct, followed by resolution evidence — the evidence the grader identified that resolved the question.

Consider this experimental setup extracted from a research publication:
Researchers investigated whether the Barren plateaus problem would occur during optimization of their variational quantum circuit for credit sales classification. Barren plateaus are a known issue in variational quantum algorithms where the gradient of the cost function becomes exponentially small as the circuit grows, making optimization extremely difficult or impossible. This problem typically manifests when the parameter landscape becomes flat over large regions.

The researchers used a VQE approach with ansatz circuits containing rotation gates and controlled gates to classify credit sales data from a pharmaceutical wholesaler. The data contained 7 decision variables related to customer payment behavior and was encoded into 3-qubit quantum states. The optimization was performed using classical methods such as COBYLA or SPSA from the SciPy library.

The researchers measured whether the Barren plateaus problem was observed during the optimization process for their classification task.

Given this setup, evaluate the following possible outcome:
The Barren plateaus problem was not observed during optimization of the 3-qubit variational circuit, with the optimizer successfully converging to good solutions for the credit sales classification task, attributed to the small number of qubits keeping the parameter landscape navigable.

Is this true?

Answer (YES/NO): NO